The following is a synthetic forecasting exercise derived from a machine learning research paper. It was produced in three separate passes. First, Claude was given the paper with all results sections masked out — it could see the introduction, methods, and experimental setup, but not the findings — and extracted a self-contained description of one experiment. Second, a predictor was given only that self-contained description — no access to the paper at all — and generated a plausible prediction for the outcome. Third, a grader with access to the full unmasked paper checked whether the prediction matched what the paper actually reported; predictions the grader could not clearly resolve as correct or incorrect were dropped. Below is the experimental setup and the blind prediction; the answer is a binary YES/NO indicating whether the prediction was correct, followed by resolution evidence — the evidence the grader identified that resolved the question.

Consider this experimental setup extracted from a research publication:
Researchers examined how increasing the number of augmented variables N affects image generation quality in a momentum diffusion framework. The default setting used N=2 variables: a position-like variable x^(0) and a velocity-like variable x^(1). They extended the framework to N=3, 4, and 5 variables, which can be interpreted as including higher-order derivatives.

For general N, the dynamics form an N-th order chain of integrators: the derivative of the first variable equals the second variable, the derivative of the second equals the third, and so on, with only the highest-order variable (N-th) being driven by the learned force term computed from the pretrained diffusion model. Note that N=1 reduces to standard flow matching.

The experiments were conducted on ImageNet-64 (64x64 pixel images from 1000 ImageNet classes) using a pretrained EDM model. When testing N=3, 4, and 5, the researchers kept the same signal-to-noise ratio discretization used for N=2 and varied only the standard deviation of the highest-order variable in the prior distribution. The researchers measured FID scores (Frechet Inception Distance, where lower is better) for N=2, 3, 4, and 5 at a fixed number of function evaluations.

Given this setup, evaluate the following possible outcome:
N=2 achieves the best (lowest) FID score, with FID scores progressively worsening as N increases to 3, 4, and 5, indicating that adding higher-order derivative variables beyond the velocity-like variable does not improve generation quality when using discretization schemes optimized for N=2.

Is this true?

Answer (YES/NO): NO